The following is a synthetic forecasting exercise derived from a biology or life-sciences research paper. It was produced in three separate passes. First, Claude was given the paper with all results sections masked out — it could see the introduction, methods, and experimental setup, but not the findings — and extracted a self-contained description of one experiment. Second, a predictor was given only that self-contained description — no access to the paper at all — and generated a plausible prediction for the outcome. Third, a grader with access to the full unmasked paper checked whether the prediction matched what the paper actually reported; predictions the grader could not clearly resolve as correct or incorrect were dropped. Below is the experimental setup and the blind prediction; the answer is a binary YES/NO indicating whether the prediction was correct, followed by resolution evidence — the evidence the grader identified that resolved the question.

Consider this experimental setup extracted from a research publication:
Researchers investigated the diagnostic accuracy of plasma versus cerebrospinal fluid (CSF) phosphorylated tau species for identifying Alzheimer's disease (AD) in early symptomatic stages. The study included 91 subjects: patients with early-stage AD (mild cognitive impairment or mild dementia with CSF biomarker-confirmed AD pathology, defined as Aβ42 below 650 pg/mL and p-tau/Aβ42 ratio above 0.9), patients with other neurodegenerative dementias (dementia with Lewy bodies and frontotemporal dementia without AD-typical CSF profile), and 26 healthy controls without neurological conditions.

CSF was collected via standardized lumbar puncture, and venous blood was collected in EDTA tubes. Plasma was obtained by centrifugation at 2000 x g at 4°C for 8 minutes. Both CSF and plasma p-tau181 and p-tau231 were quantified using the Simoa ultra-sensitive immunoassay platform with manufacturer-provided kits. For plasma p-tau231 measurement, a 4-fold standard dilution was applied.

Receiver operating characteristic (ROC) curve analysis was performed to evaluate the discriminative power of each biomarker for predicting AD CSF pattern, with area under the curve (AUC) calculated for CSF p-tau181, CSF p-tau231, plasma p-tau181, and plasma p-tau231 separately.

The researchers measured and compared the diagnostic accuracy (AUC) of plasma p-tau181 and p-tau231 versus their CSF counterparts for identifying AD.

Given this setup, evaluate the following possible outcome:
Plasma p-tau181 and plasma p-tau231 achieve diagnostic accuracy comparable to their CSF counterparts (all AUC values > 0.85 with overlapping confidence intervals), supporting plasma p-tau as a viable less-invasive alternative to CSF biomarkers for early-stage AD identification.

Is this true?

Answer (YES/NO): NO